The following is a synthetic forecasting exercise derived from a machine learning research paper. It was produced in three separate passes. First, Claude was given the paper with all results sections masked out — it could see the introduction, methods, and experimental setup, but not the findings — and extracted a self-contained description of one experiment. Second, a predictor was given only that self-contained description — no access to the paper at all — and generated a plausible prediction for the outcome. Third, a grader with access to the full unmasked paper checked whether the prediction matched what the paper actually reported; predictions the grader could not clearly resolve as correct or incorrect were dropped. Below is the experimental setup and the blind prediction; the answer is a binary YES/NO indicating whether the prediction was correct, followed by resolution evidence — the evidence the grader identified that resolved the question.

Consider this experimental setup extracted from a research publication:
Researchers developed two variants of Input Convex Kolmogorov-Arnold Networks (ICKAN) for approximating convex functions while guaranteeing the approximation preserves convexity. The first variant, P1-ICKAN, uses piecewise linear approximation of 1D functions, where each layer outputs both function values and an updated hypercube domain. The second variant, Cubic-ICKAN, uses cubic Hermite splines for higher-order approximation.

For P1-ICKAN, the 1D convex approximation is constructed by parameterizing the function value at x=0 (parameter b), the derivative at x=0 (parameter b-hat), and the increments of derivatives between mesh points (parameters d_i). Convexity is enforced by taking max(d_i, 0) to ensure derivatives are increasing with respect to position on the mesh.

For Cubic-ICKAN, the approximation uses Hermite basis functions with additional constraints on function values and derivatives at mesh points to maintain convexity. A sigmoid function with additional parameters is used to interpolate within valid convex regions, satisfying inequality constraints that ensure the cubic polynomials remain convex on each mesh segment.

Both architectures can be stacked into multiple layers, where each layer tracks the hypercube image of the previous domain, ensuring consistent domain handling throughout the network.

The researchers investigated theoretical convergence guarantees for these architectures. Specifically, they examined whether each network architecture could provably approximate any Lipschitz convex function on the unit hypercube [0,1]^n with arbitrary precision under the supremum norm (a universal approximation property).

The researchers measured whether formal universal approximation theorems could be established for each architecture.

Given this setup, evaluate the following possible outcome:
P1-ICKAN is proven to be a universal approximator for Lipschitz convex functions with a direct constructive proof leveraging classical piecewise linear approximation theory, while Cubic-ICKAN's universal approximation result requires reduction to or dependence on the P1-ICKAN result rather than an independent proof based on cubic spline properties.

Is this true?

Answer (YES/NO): NO